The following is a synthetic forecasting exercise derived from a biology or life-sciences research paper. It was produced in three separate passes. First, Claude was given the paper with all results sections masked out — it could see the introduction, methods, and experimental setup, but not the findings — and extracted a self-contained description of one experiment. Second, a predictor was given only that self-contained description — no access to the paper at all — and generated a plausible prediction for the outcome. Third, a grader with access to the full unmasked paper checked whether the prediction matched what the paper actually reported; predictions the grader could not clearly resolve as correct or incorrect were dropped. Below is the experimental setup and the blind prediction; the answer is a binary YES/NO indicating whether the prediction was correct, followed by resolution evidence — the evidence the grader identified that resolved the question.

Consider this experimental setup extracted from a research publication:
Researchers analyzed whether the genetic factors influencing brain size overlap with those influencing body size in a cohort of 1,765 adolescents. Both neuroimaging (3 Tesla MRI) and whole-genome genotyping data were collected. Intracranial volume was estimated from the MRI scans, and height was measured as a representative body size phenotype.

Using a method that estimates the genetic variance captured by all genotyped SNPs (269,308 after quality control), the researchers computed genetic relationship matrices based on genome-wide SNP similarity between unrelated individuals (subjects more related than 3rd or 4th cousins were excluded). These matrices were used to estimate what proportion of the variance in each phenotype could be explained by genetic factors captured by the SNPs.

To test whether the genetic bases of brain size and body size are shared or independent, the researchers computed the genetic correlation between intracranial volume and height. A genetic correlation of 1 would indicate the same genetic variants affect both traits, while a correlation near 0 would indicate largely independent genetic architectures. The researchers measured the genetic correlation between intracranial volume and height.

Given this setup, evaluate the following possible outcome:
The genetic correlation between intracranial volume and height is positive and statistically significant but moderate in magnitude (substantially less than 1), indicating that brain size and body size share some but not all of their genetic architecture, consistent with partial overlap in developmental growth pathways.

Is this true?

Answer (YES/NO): NO